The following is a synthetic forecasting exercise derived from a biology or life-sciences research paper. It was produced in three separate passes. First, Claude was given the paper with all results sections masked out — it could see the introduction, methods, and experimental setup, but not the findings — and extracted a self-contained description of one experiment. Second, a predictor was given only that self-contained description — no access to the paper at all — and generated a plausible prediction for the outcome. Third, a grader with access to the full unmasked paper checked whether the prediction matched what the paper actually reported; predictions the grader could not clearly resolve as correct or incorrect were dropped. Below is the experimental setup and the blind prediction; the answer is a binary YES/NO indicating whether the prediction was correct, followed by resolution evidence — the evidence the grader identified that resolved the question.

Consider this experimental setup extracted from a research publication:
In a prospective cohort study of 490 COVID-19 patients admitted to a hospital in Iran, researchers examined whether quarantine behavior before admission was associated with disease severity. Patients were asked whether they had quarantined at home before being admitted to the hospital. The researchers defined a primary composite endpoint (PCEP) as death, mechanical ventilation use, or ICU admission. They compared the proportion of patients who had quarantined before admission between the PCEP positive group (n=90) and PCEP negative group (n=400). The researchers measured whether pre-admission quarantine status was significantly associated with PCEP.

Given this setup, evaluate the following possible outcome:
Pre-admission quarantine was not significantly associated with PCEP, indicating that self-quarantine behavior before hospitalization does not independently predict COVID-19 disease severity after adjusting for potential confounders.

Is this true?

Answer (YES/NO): NO